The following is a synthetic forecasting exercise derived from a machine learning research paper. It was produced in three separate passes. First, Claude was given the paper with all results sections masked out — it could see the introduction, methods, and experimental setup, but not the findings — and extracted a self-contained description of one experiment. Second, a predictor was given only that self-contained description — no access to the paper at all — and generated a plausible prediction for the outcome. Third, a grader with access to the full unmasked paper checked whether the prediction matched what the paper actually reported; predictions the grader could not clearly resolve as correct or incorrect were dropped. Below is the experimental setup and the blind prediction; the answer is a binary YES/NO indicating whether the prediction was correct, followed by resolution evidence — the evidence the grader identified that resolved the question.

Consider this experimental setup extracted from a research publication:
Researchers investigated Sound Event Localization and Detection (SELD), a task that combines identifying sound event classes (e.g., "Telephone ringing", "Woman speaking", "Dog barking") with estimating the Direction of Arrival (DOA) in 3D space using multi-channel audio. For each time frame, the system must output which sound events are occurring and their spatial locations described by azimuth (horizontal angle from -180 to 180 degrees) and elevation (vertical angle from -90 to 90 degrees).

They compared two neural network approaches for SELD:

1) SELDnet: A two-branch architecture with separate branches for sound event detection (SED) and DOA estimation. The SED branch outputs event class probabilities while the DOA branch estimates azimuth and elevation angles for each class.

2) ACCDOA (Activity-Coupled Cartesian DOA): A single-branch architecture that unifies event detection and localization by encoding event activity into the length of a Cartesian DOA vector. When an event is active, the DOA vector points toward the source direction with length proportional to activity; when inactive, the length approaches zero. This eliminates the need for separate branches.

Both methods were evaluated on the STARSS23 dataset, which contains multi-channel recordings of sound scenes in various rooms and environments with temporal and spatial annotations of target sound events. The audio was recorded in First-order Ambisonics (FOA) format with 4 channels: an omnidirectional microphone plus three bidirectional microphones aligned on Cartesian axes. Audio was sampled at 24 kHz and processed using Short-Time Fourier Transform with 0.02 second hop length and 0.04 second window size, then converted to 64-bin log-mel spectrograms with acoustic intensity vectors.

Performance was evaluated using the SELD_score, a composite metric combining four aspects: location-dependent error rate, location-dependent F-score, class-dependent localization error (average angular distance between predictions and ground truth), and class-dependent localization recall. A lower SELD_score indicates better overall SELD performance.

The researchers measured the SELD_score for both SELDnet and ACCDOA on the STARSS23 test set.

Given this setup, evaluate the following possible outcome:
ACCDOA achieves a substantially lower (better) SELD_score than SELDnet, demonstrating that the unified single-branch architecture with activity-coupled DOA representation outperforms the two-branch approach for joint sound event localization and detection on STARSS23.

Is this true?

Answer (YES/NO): NO